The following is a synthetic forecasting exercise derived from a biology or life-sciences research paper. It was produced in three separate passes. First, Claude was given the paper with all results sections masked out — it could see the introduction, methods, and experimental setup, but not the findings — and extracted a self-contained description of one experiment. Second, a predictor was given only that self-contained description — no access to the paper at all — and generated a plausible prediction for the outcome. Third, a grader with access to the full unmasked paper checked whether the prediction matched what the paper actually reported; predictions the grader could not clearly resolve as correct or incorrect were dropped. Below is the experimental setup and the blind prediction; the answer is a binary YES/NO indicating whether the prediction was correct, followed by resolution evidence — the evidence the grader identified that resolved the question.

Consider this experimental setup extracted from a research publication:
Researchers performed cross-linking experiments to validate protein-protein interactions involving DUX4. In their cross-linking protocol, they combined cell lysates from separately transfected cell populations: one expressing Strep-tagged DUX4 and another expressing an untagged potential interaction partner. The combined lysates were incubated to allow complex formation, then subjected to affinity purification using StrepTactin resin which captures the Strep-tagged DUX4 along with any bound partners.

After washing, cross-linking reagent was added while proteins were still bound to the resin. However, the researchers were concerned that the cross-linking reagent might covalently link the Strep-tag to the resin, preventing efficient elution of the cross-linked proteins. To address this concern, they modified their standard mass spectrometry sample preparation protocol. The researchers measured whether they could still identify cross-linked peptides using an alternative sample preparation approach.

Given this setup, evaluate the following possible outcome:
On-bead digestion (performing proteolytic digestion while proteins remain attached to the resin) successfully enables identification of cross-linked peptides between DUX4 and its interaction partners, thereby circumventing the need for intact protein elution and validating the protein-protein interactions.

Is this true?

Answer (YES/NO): YES